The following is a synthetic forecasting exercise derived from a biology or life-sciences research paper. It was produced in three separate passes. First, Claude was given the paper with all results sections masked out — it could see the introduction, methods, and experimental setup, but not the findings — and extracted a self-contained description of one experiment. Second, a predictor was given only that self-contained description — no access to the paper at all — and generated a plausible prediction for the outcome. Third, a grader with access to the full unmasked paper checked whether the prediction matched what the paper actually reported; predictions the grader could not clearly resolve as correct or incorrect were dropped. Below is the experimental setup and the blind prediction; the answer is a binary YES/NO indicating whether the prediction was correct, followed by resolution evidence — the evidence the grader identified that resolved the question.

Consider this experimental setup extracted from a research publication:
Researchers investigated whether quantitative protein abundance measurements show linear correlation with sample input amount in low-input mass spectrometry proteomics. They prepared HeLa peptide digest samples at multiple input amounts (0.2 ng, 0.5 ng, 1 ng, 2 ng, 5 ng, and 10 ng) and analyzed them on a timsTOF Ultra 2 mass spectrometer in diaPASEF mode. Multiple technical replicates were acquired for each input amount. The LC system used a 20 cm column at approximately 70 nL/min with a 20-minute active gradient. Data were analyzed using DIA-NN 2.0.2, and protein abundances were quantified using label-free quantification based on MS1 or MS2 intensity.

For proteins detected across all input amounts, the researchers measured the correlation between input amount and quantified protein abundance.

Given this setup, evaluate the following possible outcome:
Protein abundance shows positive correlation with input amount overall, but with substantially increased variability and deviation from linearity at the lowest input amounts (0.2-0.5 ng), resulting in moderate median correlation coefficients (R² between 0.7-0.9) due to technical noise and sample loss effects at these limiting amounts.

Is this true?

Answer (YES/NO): NO